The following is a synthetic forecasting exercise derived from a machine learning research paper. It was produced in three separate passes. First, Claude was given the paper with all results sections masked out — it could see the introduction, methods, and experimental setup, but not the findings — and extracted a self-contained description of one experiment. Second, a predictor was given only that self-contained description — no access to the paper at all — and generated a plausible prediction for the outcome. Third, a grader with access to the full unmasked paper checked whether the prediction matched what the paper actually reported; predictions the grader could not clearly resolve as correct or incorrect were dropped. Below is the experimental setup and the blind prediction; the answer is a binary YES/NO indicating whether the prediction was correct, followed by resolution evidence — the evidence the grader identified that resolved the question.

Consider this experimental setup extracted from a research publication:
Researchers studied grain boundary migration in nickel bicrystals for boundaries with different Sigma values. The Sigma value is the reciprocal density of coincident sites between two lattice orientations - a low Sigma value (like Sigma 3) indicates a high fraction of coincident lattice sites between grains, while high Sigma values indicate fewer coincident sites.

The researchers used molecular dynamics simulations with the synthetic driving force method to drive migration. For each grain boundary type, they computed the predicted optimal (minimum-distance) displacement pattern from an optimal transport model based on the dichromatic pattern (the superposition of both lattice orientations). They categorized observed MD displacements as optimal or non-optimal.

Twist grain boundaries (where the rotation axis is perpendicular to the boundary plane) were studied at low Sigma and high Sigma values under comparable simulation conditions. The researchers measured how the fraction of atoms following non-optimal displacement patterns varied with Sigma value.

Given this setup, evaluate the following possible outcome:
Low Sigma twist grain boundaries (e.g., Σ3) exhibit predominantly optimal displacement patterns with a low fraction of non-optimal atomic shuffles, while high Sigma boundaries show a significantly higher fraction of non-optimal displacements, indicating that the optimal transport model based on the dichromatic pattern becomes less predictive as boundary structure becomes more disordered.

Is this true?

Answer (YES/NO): YES